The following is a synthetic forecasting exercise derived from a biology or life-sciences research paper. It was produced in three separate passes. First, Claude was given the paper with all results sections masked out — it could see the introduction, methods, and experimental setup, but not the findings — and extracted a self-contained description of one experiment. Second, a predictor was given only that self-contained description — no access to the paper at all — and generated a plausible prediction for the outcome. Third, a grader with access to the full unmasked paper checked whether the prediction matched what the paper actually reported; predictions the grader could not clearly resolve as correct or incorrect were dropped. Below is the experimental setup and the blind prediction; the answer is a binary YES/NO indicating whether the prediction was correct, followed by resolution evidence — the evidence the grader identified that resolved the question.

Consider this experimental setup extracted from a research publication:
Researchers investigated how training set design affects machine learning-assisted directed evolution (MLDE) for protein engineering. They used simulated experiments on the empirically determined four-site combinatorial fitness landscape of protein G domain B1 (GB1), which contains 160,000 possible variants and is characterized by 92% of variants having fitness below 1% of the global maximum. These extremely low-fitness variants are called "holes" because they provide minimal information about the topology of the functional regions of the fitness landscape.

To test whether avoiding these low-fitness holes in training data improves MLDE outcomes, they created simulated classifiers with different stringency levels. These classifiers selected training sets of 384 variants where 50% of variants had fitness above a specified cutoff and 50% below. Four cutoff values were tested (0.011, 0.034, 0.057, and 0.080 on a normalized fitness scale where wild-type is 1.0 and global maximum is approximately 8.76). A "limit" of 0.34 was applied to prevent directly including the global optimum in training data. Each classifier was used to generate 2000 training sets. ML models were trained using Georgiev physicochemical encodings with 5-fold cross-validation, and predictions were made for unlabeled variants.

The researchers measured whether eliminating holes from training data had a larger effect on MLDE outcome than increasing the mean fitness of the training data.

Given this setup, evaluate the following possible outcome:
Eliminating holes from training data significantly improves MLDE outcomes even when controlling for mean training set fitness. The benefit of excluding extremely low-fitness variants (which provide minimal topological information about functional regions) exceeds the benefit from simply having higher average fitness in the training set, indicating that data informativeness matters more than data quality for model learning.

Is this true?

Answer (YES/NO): YES